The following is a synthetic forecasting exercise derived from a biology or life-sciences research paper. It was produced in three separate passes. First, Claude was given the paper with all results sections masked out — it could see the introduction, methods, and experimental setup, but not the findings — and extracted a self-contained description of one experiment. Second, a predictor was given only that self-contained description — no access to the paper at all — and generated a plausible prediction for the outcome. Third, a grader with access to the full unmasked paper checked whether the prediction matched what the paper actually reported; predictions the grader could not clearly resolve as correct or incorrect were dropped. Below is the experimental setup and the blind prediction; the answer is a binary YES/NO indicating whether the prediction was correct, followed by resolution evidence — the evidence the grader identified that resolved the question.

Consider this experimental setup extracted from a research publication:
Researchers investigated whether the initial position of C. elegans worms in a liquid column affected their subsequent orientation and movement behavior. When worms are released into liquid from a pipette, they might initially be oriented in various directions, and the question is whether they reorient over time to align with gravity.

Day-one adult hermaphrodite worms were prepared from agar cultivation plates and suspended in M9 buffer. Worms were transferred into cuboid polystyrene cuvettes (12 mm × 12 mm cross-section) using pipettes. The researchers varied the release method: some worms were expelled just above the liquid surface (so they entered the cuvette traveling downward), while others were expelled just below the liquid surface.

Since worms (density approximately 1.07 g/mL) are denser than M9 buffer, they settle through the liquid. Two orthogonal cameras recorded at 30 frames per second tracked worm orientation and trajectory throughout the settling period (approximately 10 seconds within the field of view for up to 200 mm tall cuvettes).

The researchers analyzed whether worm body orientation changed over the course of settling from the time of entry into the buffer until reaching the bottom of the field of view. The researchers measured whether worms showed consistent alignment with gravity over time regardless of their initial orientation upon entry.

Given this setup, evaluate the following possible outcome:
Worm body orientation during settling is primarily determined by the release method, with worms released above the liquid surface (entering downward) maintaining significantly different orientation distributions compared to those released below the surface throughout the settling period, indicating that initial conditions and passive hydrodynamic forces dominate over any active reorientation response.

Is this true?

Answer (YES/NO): NO